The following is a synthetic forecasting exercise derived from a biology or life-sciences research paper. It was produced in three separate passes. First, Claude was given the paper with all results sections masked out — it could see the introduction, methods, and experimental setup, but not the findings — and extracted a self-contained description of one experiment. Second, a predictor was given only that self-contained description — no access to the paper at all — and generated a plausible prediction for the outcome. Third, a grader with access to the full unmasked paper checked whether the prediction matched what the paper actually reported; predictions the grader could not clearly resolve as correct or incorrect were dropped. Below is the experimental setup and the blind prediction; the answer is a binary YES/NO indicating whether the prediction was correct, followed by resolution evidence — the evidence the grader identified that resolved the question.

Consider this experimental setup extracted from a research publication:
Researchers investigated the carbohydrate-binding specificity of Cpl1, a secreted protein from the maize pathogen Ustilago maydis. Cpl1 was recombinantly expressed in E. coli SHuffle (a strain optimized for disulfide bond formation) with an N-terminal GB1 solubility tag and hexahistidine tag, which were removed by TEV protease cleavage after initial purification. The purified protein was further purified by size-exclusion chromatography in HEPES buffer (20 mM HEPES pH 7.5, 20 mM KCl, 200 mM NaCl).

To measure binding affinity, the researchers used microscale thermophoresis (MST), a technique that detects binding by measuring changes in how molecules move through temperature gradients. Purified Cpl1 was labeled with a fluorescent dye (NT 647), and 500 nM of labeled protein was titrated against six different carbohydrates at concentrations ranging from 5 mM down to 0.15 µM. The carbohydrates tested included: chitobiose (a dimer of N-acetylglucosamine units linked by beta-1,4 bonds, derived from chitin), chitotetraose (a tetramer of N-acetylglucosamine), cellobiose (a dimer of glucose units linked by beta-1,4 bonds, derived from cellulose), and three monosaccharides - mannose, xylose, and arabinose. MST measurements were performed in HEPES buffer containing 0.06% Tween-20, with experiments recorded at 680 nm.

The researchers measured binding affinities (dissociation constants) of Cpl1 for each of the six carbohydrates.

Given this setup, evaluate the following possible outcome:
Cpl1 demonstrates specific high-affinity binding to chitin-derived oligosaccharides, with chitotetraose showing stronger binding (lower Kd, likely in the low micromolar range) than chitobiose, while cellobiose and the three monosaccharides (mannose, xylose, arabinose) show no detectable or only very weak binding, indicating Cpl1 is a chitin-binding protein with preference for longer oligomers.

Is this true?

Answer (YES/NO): NO